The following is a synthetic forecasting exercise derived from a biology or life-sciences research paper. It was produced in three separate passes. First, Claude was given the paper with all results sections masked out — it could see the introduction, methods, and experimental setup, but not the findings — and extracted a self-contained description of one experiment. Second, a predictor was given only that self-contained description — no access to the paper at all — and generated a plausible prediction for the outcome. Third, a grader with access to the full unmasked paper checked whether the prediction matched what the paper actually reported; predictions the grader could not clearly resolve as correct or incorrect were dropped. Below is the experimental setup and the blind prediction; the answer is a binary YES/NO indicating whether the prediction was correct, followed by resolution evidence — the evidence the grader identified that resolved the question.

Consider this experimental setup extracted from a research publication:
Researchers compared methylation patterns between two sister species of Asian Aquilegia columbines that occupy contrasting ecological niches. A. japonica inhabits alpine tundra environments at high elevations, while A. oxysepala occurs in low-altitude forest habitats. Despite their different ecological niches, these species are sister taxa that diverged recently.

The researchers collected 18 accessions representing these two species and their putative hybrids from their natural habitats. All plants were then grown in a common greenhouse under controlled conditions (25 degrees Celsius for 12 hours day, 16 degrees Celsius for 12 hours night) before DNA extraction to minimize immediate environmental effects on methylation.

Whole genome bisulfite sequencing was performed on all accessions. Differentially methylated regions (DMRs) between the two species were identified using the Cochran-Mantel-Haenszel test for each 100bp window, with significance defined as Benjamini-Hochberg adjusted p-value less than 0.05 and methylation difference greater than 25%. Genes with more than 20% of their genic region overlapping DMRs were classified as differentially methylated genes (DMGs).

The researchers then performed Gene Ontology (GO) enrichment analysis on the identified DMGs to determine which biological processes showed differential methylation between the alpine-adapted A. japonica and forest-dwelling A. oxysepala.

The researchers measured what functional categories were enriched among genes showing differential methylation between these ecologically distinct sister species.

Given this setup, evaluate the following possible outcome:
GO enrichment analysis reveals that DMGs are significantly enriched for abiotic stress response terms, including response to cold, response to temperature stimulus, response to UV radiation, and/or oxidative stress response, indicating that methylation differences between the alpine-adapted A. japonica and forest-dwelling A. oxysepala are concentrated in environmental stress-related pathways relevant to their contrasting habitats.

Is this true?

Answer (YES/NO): NO